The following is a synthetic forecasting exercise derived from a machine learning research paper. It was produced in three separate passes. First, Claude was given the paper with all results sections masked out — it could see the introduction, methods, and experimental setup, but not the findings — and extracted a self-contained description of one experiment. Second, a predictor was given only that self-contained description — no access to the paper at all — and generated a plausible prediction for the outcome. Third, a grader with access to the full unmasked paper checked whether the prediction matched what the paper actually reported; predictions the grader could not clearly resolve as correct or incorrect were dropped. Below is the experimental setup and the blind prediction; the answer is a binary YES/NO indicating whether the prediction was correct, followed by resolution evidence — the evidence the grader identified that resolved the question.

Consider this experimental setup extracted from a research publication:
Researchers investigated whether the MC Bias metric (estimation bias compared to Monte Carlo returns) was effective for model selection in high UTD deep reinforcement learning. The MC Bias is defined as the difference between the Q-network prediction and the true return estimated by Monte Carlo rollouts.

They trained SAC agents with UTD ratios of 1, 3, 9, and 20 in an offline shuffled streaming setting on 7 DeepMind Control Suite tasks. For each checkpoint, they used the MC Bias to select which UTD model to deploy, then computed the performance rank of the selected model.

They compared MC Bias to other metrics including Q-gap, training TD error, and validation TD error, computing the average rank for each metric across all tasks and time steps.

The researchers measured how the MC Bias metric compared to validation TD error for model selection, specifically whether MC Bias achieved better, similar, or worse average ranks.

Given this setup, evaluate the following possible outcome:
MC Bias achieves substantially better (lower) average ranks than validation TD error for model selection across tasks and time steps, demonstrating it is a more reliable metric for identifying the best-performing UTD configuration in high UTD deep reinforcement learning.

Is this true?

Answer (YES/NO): NO